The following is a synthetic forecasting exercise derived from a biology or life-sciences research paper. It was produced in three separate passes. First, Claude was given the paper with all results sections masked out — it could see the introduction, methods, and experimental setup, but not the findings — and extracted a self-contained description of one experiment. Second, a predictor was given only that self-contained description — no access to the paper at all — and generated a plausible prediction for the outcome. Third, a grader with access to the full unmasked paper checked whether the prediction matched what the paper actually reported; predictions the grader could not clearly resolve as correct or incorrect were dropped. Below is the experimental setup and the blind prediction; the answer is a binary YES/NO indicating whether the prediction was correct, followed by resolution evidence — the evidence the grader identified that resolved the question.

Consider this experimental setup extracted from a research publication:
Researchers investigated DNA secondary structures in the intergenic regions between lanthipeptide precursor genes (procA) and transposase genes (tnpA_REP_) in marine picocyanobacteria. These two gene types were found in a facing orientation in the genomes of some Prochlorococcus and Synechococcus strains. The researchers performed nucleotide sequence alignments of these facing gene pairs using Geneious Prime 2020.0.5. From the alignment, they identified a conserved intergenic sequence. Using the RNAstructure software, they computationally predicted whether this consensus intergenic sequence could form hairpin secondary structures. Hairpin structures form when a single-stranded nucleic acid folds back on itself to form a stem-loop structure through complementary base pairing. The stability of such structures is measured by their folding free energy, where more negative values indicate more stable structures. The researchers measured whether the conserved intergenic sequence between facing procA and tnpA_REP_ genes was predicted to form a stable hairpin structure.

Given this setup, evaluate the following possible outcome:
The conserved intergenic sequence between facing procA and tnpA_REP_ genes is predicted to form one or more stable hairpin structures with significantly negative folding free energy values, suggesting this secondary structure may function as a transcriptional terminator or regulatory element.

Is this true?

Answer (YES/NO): YES